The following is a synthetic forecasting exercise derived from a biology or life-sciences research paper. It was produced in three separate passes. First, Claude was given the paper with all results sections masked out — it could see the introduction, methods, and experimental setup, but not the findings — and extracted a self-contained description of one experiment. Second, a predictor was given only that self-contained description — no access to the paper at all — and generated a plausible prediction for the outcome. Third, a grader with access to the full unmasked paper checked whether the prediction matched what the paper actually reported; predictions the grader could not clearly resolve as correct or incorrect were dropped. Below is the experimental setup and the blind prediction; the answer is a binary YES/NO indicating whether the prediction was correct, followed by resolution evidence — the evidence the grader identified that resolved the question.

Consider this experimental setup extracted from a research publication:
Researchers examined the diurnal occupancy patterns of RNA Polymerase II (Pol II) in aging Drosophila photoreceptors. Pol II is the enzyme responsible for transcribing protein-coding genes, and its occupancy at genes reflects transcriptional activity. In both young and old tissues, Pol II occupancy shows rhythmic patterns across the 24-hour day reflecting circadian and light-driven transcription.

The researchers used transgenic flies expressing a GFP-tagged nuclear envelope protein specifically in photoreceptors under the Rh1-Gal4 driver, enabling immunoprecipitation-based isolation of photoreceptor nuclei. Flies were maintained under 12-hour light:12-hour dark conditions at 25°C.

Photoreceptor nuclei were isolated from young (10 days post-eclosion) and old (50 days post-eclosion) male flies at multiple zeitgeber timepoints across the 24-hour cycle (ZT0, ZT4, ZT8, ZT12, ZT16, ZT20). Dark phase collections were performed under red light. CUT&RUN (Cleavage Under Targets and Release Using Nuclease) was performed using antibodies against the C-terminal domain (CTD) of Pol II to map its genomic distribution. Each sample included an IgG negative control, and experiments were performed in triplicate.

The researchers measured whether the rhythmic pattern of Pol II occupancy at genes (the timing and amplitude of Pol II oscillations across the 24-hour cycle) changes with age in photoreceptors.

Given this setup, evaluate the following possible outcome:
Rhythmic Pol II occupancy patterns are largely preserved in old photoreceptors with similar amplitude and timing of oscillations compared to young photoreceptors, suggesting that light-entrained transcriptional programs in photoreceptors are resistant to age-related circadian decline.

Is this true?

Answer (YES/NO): NO